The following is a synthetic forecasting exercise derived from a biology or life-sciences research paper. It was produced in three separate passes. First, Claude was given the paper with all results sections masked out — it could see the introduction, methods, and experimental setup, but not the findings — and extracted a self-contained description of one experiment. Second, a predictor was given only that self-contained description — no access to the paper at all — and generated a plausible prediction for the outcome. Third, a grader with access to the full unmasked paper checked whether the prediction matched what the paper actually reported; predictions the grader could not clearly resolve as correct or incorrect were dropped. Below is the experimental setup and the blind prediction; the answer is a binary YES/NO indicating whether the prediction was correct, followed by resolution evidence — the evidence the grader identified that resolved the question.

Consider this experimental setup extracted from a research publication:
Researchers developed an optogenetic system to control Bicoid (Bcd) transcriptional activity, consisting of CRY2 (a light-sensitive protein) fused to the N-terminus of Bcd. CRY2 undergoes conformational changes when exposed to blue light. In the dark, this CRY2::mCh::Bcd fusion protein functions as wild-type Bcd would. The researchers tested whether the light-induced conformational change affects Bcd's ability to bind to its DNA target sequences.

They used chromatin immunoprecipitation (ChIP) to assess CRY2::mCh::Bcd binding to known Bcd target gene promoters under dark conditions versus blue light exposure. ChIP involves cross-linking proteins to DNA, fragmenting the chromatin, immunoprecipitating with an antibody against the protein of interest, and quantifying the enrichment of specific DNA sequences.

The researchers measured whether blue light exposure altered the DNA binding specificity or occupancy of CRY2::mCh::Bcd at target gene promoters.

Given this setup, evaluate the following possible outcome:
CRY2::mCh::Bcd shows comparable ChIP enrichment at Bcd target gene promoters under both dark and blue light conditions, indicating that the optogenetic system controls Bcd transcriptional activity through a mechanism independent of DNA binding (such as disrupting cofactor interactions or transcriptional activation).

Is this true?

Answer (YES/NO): YES